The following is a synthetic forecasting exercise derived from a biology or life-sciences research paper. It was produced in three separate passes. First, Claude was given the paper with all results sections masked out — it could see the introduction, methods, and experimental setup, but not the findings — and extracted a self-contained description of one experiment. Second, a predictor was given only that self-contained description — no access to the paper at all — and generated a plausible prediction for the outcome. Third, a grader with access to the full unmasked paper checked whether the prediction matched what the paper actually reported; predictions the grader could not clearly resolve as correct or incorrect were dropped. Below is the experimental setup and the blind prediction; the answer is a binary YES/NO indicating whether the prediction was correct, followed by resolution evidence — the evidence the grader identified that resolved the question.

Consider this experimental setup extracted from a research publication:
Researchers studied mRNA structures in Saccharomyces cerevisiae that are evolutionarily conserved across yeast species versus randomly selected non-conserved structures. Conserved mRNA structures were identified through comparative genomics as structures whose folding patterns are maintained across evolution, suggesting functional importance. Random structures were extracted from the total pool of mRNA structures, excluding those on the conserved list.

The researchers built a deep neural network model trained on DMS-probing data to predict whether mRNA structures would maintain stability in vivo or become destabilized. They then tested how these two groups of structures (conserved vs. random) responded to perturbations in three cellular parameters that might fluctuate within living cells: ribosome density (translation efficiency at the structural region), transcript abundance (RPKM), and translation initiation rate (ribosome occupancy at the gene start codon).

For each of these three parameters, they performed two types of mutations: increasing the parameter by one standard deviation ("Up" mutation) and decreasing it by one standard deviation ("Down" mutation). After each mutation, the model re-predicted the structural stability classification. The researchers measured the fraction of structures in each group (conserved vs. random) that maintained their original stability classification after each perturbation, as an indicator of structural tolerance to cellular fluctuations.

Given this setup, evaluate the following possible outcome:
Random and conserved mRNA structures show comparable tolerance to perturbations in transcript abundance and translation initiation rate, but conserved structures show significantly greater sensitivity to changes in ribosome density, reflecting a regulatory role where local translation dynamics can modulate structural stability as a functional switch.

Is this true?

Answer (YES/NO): NO